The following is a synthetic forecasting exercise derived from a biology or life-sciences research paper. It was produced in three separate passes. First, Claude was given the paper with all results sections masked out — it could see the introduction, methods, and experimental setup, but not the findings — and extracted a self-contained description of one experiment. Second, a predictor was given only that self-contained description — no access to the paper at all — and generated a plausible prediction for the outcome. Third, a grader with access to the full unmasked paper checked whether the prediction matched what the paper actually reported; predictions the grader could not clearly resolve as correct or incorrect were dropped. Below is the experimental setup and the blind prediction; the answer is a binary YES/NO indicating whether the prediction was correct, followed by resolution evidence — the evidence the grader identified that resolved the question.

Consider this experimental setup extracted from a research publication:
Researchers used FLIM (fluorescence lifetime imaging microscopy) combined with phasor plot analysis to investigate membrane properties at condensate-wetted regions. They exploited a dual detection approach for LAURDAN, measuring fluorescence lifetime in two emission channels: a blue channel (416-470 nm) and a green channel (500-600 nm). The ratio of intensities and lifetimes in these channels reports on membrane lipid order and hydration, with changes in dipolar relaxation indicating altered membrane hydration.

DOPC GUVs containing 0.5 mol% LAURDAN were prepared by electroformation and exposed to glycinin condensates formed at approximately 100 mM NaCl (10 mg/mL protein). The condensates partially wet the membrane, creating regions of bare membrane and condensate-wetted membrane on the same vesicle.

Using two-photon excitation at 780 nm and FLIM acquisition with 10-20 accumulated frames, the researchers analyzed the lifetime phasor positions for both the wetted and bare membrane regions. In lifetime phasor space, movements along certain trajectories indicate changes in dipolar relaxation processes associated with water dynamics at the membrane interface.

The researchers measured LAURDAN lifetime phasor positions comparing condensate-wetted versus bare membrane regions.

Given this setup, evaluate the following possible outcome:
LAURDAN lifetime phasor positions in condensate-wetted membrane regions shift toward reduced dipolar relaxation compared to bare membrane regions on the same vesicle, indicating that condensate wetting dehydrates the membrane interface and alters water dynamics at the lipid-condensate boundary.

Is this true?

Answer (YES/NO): YES